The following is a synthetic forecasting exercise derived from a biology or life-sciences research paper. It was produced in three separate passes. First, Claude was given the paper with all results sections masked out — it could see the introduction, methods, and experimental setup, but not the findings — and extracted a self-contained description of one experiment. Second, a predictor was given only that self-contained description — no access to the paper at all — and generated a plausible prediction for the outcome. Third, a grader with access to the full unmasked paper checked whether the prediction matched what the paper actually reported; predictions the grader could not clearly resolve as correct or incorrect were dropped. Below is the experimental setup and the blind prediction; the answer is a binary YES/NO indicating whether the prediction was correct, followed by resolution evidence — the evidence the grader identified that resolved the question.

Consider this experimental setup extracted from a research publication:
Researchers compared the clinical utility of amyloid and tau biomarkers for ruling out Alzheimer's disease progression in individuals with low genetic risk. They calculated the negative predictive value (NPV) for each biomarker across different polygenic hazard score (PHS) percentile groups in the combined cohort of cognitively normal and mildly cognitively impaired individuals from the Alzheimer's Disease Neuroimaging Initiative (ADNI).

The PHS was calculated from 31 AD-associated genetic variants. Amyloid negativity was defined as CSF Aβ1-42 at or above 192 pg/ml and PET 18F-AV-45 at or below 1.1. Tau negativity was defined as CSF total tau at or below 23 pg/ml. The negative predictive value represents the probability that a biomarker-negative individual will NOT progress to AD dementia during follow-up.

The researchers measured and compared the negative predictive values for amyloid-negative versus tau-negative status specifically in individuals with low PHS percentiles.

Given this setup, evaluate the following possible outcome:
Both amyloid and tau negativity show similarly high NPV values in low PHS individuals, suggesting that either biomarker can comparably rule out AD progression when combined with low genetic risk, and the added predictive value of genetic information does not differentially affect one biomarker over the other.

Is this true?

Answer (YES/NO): NO